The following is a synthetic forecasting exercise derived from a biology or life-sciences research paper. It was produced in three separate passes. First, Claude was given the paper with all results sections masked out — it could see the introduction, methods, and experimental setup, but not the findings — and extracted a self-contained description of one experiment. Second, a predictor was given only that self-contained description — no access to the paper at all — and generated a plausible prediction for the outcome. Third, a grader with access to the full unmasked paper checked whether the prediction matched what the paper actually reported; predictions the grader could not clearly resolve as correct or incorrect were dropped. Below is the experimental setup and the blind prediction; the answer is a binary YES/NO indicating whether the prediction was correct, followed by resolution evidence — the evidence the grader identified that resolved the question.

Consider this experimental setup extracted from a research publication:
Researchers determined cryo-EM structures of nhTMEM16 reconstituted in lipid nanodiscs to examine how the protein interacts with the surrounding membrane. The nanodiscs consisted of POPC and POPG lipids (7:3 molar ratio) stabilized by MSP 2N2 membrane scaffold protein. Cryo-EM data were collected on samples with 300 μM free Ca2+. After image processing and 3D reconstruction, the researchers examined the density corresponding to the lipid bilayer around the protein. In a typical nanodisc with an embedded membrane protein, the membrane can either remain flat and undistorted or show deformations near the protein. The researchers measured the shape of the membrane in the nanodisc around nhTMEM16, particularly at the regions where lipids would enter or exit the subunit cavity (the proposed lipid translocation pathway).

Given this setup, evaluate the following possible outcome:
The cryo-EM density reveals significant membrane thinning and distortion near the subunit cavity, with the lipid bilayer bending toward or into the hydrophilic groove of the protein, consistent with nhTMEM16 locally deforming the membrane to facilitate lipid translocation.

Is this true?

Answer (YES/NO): YES